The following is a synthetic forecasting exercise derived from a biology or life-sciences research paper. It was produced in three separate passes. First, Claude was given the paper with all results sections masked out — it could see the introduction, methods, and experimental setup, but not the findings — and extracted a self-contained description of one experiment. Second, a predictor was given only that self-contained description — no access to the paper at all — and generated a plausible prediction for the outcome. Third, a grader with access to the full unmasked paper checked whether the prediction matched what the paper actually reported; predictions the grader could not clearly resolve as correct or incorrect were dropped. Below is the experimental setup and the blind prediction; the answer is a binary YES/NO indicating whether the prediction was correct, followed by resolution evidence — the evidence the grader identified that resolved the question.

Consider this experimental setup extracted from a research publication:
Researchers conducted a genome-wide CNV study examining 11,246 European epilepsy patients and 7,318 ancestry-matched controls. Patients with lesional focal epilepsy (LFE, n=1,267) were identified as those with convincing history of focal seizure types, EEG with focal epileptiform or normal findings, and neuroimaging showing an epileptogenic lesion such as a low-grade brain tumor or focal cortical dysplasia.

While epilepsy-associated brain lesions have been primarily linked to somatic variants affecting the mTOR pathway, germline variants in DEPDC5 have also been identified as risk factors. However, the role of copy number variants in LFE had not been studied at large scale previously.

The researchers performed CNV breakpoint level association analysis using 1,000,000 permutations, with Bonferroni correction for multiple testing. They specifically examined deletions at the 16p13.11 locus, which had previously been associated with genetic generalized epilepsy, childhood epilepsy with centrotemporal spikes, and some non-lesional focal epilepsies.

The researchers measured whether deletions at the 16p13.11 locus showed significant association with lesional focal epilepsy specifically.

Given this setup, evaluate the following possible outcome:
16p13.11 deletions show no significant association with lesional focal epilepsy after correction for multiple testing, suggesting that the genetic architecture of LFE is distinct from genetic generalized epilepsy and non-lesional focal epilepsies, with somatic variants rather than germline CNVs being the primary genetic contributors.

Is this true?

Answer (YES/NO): NO